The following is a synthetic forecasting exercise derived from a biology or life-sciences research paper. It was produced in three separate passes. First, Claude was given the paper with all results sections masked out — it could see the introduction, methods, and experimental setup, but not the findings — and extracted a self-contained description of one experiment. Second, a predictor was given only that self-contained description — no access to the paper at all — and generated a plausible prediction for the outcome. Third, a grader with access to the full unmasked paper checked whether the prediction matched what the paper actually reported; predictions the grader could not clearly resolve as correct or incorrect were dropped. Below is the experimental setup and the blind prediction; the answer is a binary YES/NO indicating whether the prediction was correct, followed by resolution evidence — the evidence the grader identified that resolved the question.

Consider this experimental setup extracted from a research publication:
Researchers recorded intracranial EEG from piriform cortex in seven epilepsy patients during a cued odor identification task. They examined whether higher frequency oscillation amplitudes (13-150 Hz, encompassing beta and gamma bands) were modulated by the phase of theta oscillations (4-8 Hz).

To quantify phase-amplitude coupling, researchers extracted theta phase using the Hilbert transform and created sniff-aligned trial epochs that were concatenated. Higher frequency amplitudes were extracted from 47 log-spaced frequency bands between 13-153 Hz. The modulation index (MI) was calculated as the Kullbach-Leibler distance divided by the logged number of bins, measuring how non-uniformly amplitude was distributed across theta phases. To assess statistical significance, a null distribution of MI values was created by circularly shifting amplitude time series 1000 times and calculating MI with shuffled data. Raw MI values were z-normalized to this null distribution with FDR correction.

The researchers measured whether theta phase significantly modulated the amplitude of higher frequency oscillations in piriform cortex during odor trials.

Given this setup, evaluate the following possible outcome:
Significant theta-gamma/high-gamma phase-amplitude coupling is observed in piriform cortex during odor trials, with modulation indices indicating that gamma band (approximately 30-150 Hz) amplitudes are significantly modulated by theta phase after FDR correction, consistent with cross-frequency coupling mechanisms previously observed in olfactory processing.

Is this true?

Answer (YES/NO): YES